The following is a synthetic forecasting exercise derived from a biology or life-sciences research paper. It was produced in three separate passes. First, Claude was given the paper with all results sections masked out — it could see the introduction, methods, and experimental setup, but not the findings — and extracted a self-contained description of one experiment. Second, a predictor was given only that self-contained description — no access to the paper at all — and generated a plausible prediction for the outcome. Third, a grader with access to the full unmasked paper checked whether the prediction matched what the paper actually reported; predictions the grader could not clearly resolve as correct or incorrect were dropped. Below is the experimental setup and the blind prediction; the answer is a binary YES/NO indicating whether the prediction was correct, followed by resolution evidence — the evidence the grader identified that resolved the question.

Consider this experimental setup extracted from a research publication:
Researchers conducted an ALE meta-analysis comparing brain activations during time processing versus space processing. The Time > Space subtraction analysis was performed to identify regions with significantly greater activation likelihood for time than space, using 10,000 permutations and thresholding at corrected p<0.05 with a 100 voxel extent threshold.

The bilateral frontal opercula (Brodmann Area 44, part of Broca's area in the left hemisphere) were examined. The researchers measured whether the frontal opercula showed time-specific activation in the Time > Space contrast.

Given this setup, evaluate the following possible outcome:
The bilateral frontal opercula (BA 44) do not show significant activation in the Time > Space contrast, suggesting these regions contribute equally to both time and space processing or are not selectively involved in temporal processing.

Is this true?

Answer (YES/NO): NO